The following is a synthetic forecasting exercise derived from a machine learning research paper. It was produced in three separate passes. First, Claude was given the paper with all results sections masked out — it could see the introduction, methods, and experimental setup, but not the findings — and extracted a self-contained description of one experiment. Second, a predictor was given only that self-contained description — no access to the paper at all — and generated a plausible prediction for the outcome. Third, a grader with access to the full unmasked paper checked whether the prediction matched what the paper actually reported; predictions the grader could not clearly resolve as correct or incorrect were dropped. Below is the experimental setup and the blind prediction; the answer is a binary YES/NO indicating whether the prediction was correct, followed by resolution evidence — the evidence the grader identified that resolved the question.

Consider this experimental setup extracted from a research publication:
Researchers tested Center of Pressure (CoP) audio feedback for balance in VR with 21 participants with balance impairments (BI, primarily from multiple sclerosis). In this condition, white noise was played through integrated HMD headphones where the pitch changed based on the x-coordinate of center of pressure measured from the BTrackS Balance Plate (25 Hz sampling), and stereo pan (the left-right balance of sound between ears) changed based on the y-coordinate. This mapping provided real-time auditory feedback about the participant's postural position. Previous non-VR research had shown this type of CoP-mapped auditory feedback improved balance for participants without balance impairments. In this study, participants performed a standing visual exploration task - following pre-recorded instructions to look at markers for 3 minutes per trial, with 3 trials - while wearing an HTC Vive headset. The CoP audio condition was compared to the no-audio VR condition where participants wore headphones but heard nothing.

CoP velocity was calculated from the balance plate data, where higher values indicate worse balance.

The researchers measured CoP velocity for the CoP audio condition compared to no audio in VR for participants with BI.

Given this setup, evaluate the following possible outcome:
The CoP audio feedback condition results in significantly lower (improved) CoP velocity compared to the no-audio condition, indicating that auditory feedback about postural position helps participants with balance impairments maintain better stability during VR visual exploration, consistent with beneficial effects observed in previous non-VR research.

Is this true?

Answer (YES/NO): YES